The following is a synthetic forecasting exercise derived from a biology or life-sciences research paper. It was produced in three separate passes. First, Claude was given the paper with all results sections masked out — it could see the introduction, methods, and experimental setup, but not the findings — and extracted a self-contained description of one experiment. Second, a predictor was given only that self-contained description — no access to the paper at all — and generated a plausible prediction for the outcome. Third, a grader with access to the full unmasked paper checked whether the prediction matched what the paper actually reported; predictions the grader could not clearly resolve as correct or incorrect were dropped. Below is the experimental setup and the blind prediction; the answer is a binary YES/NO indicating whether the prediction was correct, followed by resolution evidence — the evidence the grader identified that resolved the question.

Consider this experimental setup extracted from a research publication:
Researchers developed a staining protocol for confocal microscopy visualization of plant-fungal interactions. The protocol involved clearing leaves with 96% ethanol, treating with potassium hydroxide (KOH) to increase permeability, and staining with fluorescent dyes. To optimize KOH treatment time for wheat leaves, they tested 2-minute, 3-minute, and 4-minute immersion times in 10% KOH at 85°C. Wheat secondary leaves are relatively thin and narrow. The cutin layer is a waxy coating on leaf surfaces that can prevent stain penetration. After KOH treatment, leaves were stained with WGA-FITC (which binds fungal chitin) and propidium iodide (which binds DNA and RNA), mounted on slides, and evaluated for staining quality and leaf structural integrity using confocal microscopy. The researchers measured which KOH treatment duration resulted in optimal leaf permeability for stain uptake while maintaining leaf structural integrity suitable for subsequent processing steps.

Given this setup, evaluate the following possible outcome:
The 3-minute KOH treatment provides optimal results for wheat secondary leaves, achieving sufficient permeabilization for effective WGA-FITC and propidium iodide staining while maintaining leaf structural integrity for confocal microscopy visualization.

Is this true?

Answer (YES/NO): YES